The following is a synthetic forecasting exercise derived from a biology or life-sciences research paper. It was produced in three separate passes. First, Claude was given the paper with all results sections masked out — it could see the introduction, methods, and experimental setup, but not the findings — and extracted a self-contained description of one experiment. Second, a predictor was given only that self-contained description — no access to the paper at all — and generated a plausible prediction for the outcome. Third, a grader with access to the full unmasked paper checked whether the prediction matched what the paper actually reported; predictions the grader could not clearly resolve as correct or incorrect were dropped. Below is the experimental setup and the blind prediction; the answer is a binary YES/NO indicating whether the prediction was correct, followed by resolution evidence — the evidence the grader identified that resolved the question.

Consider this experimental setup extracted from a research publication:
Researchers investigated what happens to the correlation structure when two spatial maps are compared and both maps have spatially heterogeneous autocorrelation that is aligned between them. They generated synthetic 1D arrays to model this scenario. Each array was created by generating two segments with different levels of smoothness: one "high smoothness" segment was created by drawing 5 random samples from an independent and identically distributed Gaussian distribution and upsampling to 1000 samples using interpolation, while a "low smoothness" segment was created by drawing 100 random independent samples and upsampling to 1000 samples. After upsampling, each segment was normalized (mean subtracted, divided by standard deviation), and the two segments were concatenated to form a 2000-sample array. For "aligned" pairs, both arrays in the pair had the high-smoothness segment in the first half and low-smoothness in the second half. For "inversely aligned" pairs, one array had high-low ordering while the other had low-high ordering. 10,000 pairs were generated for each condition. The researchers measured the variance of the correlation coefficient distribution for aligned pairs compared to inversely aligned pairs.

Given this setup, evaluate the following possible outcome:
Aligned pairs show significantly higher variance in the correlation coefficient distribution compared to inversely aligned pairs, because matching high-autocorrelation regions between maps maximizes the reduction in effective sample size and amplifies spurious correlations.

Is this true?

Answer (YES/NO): YES